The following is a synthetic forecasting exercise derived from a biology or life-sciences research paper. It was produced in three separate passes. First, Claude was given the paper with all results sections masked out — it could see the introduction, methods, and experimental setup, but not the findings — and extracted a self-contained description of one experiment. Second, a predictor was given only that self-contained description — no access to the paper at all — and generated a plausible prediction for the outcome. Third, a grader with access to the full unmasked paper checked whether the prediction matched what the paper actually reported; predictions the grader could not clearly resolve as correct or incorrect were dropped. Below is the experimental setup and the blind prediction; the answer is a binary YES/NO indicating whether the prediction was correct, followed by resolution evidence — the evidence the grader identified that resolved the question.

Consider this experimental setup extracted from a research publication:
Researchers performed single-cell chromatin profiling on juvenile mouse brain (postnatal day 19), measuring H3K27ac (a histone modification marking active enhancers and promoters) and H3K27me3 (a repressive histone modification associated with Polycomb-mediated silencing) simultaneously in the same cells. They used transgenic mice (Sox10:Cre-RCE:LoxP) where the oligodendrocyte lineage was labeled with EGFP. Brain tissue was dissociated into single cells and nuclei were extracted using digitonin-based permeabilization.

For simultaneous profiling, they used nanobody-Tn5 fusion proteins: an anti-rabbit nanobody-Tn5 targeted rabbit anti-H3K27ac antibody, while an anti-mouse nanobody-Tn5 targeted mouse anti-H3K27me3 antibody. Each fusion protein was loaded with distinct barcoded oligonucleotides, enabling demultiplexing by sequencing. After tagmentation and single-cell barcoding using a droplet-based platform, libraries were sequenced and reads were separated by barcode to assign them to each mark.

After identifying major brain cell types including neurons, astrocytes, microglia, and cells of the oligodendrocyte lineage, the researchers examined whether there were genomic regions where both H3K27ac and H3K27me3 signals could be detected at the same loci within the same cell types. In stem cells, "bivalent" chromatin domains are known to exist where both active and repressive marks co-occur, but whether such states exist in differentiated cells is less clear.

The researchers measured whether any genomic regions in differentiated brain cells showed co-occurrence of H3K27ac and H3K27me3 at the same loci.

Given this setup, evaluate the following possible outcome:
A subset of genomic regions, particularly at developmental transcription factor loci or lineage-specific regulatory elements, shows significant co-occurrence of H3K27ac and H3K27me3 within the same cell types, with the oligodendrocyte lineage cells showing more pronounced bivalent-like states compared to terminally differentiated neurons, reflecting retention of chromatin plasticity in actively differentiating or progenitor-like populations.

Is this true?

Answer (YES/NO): NO